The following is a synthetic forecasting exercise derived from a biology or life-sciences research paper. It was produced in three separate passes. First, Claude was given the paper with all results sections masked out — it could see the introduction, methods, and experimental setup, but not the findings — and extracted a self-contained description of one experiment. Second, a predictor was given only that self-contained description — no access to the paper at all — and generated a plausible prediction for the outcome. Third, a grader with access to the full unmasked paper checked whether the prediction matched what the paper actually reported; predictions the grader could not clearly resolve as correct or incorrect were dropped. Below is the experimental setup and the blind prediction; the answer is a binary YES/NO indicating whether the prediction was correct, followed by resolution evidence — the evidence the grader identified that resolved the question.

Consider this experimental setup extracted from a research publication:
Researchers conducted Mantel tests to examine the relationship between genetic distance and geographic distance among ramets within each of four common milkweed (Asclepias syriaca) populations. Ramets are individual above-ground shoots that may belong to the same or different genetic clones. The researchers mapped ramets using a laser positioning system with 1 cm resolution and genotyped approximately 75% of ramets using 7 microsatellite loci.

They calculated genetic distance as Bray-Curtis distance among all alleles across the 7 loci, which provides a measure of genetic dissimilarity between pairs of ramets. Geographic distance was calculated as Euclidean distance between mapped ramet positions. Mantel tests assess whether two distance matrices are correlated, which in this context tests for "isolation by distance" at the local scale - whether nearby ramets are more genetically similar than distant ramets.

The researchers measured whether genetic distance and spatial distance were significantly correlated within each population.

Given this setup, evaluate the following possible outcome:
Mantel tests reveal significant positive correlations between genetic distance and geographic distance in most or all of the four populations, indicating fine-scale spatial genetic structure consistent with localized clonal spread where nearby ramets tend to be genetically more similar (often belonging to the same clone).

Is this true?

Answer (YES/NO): YES